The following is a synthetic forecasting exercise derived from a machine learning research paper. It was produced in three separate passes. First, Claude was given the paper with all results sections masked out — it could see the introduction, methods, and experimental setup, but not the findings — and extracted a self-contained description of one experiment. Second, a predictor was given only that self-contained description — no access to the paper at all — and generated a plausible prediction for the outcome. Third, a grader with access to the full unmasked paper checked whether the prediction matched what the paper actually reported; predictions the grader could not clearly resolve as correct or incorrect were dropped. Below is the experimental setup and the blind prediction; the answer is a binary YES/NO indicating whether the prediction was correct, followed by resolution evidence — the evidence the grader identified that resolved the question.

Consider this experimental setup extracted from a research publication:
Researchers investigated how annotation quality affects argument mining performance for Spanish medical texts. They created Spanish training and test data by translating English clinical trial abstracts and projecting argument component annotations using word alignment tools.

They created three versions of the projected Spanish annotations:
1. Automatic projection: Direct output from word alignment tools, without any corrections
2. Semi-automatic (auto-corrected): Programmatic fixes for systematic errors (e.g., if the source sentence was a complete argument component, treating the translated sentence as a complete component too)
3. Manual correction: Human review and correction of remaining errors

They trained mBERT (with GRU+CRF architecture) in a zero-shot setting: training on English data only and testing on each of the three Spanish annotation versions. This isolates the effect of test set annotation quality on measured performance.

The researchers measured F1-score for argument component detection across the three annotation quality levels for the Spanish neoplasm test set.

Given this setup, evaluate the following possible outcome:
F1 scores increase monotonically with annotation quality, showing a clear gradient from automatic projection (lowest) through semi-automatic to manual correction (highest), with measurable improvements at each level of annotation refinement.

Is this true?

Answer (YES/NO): YES